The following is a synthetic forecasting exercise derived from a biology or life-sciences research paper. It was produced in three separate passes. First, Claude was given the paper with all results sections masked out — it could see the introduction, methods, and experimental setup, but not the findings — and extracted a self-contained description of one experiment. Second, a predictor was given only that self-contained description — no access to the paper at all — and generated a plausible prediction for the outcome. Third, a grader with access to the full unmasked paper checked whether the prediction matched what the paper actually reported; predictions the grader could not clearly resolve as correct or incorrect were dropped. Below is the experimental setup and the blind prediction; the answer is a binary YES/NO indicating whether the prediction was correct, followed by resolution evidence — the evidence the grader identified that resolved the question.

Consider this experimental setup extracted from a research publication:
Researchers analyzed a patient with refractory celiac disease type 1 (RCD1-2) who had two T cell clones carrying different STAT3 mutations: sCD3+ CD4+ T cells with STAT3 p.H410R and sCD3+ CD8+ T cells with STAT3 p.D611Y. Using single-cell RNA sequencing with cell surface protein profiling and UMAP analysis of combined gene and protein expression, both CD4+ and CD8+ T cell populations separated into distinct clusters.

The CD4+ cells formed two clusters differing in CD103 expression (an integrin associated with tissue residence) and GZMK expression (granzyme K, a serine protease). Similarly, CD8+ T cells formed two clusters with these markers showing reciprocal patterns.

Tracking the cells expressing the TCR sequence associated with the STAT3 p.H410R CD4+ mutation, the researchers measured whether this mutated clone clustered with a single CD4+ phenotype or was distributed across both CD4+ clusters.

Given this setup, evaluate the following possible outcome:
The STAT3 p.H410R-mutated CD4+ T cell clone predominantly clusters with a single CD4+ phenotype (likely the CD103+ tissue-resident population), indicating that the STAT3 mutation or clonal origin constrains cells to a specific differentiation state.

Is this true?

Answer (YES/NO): NO